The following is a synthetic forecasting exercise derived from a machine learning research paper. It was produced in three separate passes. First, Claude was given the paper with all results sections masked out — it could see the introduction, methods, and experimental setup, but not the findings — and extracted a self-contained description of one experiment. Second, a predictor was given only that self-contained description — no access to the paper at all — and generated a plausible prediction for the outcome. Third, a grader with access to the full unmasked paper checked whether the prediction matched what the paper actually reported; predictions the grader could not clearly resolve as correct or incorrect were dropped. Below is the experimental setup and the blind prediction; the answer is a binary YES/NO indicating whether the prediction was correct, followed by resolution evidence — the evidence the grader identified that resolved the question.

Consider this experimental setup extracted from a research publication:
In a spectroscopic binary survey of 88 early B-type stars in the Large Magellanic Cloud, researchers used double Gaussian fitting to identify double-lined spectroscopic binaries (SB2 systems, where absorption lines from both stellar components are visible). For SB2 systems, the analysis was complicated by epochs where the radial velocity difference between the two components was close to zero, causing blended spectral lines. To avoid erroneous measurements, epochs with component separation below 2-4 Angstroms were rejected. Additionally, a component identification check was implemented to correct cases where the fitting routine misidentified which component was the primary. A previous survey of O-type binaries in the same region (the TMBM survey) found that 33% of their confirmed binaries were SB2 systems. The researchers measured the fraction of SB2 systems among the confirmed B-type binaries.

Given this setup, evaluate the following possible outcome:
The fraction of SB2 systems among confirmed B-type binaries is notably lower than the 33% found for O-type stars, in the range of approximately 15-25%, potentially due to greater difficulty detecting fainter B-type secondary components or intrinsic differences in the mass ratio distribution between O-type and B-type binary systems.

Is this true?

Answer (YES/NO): YES